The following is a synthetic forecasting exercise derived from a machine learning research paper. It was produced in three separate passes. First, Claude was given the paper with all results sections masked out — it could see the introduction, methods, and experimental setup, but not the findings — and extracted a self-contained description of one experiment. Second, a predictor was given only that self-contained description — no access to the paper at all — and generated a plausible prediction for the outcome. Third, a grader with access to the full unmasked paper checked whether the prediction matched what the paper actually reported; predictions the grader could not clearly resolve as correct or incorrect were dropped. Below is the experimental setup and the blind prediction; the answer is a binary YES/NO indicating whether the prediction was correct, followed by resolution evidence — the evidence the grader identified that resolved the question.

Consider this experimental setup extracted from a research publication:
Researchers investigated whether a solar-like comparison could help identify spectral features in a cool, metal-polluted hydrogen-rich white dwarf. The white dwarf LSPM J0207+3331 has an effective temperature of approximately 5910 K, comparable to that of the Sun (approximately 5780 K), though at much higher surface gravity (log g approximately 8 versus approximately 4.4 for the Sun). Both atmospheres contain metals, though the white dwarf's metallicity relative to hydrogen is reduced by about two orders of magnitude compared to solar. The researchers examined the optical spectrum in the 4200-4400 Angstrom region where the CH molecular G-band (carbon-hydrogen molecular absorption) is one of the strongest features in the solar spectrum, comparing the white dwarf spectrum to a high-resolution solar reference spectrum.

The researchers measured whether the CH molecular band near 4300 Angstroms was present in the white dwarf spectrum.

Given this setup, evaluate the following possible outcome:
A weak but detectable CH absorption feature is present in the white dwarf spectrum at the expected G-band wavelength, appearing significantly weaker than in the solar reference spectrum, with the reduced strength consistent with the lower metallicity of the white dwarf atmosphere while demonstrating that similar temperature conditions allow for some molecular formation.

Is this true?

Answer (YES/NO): NO